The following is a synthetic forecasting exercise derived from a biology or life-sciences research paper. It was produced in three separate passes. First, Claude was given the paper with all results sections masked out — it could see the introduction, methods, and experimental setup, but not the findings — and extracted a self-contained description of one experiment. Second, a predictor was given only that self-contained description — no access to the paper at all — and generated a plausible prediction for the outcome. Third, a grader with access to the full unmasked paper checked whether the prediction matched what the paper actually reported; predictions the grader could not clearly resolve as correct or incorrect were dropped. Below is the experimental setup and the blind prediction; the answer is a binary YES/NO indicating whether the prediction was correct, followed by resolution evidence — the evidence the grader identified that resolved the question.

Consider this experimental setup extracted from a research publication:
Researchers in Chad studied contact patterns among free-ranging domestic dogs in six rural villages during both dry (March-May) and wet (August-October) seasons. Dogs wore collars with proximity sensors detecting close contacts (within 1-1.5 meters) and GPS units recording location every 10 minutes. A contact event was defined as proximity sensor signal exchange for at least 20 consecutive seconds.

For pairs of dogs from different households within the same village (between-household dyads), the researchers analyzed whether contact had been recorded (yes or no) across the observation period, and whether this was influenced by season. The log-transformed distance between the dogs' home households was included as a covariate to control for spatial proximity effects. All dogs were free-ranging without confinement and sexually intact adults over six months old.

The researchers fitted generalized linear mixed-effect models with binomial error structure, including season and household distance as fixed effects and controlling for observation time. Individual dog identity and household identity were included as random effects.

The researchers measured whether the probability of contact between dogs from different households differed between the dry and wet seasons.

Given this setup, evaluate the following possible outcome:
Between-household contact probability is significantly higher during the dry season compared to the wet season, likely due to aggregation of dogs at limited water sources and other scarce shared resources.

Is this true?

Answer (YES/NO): NO